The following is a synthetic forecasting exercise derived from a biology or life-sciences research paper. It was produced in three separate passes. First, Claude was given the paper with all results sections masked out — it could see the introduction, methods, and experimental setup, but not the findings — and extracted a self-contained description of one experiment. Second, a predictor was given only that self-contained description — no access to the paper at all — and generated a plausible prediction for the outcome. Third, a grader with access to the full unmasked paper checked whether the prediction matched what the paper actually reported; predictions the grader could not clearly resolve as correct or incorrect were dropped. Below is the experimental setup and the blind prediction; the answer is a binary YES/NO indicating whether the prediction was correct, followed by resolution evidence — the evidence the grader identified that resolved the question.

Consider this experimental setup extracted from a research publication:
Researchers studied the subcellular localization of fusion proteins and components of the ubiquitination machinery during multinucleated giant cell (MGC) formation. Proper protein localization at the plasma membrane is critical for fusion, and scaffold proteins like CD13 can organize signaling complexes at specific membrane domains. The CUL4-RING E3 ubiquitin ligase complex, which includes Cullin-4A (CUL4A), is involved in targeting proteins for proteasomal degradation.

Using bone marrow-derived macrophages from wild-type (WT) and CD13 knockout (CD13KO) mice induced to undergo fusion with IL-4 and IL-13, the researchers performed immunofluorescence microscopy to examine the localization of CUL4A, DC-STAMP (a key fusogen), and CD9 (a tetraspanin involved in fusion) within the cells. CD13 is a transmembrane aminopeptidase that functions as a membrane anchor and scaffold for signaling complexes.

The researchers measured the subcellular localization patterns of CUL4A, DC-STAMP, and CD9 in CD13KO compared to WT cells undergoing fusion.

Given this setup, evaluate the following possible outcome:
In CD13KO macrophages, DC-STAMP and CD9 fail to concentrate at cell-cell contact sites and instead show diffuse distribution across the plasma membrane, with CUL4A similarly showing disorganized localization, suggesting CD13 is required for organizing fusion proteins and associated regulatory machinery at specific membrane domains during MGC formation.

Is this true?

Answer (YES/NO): NO